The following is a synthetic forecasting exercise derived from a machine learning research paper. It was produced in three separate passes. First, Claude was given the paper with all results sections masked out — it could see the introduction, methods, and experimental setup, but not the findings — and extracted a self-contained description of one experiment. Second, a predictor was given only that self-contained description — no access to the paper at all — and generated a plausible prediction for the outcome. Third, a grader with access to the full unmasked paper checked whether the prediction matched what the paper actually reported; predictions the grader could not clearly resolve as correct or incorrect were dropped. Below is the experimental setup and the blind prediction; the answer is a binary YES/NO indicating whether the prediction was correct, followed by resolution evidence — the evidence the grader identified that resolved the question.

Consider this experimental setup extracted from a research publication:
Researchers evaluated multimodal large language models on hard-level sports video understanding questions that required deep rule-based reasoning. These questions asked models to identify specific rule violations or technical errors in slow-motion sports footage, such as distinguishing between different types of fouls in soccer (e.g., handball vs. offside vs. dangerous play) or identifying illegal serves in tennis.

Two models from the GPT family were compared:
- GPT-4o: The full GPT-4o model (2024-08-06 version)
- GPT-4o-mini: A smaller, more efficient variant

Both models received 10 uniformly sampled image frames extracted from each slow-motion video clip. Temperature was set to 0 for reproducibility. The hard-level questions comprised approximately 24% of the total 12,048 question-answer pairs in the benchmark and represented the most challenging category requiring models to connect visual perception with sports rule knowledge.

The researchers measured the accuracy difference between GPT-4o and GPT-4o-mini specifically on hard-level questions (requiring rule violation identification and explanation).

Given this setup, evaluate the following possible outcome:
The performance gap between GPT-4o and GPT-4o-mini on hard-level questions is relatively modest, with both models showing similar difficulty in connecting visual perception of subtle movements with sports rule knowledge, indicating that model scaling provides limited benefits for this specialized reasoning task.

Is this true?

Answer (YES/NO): NO